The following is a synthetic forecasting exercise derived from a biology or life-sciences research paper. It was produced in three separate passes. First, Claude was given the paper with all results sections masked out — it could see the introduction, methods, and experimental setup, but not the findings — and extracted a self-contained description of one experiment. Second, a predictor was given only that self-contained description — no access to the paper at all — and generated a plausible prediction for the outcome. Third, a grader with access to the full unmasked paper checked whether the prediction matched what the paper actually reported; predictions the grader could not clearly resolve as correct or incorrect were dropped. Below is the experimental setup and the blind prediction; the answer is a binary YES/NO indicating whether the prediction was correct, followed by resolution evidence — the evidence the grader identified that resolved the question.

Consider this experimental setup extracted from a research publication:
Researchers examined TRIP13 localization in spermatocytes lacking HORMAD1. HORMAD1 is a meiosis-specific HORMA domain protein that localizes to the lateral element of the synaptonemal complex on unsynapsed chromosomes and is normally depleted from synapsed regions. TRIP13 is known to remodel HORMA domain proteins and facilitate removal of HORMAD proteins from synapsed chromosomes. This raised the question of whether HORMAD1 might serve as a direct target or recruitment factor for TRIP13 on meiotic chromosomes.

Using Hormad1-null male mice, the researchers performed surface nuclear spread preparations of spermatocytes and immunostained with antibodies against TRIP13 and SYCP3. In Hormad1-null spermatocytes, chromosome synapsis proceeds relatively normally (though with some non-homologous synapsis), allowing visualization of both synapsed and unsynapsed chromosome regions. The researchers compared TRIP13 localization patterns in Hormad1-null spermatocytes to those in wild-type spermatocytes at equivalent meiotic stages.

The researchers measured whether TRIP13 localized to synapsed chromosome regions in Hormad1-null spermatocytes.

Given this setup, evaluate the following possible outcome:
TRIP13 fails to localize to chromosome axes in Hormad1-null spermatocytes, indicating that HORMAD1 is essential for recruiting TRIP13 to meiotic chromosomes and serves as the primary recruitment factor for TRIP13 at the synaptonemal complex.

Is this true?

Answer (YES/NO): NO